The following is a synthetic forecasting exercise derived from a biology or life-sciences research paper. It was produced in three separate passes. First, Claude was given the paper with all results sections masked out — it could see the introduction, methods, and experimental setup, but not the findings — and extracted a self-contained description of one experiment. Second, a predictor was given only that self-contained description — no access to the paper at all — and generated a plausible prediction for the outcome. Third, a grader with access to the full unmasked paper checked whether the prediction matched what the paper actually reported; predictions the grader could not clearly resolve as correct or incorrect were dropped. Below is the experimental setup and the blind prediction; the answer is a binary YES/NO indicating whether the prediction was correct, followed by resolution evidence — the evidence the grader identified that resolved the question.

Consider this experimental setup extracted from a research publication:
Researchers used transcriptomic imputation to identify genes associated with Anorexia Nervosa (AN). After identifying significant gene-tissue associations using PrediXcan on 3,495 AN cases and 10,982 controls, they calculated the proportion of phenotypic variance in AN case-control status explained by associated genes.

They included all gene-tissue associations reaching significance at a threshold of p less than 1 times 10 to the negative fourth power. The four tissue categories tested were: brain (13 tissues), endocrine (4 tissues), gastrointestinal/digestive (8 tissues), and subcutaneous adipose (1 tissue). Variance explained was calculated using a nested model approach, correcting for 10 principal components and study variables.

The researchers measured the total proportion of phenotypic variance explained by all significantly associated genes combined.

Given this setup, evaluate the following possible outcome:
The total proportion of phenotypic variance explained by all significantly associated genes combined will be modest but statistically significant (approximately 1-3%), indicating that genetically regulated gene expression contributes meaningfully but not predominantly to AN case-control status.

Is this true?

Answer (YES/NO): YES